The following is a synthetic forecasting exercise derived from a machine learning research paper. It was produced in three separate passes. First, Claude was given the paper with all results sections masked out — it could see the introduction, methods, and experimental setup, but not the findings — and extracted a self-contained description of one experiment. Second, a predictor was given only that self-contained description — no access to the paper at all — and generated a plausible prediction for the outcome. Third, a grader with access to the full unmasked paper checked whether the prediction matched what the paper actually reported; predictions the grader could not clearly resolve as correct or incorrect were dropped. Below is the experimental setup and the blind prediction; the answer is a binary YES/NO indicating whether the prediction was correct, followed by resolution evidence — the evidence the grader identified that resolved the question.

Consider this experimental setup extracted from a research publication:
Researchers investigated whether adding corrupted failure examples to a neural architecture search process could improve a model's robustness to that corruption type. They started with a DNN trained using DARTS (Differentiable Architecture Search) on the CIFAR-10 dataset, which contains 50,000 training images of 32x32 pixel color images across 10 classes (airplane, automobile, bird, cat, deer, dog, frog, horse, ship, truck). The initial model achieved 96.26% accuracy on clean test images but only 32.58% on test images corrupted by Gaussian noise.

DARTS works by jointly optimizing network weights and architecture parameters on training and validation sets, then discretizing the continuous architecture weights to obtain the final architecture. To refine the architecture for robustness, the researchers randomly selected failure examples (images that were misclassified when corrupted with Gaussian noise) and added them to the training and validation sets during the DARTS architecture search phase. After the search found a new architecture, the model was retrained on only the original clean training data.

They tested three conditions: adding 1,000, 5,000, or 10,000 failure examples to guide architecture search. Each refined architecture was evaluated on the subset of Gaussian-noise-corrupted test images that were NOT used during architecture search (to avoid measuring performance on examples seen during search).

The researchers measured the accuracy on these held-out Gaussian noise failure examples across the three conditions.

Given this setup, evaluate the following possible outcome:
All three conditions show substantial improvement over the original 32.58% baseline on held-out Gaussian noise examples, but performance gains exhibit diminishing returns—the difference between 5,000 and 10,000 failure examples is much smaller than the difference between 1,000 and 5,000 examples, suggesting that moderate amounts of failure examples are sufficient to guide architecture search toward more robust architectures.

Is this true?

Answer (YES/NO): NO